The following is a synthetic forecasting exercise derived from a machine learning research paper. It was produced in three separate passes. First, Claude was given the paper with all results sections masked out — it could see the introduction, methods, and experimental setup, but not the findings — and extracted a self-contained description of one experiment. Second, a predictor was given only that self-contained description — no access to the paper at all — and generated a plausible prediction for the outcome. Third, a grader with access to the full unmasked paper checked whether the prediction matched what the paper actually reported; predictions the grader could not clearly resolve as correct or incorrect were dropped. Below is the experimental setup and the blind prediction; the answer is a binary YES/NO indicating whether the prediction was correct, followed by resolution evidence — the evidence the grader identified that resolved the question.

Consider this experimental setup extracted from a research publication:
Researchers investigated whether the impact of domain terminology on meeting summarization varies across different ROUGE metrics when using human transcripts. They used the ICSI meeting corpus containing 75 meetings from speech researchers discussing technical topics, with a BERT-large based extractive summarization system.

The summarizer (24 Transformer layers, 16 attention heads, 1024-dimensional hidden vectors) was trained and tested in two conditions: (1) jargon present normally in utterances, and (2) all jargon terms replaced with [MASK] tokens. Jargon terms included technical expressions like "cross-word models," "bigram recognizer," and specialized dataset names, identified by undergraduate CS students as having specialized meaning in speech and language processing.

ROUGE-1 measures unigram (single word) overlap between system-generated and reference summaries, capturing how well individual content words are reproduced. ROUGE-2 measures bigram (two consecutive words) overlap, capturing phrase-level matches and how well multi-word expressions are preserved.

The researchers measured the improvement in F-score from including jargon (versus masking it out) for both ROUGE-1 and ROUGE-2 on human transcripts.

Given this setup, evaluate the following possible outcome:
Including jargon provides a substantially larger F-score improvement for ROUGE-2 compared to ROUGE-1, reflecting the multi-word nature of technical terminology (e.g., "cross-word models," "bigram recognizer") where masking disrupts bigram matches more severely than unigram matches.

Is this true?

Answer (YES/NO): YES